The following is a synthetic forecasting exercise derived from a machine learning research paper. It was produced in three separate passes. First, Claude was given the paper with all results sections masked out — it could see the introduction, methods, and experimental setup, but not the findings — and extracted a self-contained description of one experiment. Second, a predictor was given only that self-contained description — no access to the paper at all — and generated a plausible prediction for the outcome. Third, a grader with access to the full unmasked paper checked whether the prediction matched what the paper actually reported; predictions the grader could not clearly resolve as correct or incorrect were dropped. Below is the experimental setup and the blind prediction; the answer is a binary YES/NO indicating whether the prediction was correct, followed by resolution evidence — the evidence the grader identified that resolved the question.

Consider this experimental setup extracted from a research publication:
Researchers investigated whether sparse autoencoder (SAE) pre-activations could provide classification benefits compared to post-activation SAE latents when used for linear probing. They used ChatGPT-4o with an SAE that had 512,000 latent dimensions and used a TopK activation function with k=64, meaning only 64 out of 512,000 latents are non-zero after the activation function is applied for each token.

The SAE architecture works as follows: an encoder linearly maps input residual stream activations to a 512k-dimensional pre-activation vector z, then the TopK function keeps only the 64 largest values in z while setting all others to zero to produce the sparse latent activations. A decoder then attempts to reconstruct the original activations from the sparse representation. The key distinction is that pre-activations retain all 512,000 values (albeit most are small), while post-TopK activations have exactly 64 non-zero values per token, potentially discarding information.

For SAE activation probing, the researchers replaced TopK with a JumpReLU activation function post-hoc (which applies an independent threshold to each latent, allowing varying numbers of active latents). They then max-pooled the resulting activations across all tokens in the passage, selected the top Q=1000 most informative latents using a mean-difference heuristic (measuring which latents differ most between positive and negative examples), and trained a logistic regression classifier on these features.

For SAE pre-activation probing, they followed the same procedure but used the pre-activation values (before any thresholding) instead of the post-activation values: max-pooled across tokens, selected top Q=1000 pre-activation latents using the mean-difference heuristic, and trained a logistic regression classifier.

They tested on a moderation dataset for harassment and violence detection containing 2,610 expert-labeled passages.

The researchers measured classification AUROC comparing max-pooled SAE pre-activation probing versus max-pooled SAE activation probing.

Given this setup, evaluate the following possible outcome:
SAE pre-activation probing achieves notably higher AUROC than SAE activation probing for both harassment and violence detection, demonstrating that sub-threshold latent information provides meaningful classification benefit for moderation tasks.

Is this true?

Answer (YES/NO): NO